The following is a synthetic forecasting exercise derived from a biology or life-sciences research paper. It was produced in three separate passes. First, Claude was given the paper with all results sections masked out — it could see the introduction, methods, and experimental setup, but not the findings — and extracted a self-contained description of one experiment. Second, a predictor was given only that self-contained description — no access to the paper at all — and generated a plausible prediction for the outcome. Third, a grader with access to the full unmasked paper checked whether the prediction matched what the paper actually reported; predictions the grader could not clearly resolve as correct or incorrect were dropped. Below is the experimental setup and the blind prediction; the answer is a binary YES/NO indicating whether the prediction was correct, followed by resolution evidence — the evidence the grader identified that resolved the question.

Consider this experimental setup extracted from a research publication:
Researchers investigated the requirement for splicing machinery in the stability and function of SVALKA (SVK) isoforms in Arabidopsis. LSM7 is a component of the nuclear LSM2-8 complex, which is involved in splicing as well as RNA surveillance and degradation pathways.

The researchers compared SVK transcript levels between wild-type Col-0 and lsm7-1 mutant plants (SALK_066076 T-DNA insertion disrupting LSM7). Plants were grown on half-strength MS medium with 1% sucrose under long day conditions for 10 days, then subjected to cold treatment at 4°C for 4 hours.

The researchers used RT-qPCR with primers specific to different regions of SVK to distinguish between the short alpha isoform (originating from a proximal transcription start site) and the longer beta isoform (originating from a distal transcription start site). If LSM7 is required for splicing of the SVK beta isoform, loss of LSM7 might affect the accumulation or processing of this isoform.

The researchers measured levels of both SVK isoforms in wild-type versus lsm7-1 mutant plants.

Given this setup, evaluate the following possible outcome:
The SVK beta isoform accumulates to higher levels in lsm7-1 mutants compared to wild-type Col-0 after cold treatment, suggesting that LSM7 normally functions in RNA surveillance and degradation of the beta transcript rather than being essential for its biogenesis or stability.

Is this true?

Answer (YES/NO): NO